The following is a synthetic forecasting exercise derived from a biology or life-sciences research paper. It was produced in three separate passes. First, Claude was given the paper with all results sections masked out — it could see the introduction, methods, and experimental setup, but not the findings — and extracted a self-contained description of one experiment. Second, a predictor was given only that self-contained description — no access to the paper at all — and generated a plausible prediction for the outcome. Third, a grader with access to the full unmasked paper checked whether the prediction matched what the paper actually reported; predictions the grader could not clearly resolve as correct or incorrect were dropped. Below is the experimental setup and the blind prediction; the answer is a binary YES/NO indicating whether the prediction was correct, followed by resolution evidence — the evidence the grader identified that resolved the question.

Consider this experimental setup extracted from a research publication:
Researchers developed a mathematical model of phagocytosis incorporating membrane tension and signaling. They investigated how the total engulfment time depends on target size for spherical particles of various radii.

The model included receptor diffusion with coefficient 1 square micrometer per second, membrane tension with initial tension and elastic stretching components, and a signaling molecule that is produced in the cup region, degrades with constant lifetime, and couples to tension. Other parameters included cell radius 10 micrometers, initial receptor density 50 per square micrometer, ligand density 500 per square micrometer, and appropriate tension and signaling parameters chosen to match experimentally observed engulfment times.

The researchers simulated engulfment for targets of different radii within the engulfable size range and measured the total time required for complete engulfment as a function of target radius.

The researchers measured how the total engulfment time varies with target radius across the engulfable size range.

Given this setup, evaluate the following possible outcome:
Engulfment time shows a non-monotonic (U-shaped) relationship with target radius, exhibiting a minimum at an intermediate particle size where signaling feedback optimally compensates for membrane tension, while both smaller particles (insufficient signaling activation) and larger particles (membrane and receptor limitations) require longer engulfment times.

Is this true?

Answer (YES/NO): NO